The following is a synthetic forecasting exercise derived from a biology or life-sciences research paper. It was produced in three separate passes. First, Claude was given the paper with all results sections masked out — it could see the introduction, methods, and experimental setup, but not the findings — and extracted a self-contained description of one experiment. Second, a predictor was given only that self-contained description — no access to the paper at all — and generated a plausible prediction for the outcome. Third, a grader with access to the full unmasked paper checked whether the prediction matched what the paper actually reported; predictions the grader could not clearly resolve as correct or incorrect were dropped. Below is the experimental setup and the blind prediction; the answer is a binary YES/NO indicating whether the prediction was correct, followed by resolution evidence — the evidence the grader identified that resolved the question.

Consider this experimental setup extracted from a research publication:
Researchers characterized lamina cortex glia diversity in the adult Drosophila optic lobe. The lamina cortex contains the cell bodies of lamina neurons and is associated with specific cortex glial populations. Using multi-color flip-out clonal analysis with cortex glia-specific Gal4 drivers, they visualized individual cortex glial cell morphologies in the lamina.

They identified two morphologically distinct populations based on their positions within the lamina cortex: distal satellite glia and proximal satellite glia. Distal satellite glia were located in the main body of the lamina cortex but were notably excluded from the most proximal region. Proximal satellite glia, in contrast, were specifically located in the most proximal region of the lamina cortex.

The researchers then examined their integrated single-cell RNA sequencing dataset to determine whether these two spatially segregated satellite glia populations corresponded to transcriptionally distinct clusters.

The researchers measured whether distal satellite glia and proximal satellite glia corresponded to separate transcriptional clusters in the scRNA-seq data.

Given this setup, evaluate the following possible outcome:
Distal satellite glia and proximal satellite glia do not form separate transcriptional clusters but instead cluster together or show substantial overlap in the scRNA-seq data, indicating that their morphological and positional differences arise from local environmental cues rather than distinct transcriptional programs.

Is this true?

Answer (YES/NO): NO